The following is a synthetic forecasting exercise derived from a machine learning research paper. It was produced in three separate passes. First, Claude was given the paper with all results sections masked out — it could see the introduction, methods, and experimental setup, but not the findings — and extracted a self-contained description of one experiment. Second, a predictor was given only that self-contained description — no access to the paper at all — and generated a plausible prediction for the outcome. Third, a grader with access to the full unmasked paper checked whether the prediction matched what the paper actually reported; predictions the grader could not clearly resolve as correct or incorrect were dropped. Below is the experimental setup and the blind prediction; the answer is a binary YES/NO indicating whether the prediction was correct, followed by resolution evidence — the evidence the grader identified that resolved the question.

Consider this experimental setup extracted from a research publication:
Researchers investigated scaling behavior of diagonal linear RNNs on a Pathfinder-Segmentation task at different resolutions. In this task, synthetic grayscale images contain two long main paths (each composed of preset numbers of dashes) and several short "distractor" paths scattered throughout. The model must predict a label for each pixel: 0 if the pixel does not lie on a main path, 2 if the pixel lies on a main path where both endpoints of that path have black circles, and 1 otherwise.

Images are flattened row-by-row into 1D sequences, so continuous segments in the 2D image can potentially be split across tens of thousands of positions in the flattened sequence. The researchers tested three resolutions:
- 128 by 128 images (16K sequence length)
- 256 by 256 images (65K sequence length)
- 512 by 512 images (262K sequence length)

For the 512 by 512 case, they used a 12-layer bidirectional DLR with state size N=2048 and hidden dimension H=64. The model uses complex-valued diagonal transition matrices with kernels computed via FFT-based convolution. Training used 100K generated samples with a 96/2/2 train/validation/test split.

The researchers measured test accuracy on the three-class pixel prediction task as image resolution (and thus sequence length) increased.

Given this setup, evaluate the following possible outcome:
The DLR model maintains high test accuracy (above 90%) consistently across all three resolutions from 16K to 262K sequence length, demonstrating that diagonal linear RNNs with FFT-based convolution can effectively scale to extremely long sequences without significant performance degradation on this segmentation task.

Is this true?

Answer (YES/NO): NO